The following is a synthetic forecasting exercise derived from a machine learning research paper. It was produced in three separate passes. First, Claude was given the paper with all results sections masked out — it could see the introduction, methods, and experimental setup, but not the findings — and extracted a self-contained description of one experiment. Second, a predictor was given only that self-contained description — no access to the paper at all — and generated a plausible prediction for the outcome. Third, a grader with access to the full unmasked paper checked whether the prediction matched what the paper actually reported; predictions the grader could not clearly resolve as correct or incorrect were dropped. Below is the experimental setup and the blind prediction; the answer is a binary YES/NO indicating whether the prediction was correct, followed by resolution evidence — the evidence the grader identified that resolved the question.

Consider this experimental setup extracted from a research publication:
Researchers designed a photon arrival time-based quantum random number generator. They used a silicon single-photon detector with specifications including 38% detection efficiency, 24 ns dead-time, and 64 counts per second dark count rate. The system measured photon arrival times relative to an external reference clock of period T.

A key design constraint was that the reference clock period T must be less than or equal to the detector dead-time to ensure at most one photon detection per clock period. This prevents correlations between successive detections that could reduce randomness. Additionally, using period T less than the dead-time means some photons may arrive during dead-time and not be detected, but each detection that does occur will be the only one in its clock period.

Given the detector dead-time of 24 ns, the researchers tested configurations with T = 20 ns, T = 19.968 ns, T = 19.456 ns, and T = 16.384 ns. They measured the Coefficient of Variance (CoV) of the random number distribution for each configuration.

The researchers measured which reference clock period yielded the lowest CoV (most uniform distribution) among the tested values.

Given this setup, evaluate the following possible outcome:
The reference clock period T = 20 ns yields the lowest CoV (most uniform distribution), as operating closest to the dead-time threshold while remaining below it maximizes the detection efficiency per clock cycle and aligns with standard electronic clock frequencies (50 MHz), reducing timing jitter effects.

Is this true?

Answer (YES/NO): NO